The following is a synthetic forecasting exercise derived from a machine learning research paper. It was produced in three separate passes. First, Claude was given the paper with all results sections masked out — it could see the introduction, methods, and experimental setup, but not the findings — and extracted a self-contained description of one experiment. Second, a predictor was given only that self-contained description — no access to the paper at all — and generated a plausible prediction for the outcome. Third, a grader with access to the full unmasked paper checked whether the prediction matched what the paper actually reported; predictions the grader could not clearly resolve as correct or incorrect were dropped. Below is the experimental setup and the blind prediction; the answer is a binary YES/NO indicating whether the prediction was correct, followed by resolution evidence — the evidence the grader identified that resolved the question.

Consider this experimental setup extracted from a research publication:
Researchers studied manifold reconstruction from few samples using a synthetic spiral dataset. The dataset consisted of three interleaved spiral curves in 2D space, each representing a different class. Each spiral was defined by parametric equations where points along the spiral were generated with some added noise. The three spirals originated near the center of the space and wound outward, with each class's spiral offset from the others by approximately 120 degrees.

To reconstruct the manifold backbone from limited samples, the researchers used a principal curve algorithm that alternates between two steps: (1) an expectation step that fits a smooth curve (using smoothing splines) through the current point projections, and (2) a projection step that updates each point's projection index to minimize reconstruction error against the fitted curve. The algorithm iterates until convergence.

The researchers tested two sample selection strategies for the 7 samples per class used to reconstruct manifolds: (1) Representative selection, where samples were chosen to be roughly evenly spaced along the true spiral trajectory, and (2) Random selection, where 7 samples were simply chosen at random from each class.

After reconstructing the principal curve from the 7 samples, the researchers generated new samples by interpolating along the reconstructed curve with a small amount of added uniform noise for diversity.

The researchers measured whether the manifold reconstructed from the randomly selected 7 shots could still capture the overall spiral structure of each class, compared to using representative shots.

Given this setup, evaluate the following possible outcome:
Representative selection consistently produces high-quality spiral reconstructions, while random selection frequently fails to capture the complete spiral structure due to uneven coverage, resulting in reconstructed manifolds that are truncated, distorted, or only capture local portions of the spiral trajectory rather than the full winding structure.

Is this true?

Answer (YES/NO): NO